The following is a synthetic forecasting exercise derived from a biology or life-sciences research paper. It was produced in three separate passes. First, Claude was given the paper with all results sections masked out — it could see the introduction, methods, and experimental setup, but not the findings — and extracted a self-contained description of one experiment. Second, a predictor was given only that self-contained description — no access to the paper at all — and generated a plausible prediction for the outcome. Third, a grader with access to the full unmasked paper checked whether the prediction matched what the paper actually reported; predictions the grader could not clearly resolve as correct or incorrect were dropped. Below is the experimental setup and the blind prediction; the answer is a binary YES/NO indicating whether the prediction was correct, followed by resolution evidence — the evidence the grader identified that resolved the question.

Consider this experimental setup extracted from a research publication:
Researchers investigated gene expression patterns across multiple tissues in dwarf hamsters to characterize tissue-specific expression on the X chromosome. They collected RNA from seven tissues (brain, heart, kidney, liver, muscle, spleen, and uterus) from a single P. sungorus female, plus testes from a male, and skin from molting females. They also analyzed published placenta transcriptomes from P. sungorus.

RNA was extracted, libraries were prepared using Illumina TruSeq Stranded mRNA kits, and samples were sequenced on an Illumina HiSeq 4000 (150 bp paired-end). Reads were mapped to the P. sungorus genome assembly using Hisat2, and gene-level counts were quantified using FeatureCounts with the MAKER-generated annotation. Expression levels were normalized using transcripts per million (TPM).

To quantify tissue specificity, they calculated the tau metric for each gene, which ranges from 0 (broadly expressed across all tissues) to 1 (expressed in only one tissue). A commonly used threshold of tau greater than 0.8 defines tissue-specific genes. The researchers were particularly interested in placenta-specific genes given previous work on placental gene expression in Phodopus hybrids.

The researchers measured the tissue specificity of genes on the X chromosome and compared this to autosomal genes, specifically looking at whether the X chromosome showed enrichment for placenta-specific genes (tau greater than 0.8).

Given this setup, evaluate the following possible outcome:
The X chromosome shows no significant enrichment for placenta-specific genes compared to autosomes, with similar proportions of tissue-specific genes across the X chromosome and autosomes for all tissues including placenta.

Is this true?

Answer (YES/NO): NO